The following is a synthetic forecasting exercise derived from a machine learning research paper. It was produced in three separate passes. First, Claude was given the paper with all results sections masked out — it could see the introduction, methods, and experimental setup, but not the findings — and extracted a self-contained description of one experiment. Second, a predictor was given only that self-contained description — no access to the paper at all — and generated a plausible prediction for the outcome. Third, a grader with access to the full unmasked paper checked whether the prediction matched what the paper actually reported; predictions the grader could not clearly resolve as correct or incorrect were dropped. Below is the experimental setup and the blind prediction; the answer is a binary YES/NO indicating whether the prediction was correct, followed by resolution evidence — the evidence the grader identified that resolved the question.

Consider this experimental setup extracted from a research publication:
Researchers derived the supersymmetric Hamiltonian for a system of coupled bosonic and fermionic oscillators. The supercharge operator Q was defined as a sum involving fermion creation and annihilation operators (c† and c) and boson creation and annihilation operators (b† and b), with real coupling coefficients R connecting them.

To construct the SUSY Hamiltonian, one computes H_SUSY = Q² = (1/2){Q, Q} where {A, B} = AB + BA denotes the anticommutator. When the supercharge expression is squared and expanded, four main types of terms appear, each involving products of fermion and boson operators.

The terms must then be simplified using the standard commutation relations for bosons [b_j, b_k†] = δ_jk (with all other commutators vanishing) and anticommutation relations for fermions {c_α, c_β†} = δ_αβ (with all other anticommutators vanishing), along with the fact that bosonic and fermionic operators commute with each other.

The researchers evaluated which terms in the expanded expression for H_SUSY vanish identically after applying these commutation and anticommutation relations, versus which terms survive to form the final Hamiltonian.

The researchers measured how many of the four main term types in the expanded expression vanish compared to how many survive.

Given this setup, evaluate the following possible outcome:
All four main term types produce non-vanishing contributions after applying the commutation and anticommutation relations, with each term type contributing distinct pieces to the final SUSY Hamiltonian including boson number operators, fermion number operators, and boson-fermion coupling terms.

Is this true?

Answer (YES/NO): NO